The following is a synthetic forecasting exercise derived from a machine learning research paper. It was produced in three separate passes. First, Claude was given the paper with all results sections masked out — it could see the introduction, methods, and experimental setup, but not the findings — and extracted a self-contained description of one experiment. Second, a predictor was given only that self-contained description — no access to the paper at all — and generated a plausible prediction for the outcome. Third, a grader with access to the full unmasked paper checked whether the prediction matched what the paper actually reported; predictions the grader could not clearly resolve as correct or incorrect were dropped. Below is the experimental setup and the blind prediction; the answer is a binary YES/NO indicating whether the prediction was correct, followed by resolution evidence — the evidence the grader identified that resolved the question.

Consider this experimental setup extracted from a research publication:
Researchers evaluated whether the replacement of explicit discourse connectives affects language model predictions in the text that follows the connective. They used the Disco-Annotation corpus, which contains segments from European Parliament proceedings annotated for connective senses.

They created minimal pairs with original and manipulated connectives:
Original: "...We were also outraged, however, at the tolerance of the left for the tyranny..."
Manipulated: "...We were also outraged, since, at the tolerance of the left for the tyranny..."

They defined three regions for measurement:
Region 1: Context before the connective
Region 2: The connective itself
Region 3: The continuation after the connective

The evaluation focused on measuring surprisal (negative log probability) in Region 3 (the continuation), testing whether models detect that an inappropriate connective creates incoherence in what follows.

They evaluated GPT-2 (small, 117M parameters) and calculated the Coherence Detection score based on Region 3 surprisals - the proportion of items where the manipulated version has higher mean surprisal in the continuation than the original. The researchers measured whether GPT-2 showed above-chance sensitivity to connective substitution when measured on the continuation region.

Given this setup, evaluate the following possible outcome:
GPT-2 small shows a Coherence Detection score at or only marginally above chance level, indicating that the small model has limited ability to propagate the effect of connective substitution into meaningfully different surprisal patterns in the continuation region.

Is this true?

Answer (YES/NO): NO